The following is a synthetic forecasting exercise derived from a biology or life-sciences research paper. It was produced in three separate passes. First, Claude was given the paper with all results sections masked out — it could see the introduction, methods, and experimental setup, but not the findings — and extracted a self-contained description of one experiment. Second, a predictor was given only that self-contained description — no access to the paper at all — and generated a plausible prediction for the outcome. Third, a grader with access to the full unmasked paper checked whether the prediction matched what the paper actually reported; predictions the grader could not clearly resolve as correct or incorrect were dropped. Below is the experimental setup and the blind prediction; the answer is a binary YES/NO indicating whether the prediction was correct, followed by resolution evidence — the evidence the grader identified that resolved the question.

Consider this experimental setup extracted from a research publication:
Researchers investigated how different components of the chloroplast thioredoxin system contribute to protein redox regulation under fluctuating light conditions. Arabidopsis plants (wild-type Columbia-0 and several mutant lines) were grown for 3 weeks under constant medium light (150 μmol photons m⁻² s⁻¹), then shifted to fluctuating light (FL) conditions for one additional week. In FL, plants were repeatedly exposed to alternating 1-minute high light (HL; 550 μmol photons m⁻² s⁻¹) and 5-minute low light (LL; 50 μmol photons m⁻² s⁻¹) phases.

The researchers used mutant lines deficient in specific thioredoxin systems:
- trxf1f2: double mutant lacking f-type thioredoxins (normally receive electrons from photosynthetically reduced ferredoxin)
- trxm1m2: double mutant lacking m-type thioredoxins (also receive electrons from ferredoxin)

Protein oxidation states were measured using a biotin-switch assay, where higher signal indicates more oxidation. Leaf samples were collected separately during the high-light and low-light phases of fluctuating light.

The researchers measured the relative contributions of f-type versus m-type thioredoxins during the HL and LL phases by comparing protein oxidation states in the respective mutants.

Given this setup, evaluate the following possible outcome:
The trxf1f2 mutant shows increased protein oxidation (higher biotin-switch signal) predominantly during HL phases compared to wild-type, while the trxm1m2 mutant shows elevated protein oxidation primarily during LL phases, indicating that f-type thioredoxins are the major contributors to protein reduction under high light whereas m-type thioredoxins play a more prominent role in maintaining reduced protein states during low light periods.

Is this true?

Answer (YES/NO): YES